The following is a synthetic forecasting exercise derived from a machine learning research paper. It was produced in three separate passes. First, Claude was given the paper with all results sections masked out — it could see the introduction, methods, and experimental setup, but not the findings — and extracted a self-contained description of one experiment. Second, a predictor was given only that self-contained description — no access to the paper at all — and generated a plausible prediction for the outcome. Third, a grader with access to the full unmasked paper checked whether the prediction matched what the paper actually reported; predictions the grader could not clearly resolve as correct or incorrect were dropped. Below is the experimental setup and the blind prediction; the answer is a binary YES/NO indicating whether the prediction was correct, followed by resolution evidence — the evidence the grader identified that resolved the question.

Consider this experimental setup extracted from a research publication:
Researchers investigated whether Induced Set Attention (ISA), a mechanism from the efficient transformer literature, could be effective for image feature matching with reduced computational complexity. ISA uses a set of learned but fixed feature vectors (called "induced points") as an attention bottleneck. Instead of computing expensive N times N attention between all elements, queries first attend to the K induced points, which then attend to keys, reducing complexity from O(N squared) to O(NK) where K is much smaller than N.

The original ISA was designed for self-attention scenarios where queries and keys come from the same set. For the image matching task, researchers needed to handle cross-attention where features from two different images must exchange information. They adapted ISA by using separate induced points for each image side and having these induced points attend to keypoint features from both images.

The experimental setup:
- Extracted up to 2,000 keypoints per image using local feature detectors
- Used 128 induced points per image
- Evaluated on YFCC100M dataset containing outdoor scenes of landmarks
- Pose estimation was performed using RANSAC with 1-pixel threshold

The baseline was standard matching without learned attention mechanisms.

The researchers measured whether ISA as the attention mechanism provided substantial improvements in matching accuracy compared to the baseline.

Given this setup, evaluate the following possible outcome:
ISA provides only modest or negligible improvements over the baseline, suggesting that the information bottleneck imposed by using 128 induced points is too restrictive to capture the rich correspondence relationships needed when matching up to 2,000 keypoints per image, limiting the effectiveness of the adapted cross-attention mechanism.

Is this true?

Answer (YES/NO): YES